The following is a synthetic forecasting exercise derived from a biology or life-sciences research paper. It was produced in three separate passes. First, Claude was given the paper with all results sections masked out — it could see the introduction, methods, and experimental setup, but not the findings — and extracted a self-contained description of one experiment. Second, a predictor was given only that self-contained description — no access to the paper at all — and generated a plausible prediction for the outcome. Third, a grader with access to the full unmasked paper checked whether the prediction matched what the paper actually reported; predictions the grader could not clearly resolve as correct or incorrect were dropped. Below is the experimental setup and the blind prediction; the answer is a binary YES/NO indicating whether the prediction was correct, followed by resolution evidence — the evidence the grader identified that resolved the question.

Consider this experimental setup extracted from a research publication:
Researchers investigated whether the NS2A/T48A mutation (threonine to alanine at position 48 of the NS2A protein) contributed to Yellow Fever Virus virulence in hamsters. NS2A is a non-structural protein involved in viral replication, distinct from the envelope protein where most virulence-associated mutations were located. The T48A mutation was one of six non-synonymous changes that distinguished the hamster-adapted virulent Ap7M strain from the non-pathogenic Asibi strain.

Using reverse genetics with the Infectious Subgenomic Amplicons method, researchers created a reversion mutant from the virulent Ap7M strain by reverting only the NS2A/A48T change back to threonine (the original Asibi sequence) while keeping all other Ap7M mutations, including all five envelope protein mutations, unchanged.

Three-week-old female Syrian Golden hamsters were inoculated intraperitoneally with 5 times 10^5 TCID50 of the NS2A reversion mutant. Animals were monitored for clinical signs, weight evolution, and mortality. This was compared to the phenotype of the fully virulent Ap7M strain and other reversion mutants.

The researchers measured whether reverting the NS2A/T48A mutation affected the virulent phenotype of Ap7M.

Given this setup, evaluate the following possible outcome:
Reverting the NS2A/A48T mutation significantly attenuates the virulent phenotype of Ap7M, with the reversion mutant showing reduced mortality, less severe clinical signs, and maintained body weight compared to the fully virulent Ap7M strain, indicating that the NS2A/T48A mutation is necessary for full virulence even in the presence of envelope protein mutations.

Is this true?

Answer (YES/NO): NO